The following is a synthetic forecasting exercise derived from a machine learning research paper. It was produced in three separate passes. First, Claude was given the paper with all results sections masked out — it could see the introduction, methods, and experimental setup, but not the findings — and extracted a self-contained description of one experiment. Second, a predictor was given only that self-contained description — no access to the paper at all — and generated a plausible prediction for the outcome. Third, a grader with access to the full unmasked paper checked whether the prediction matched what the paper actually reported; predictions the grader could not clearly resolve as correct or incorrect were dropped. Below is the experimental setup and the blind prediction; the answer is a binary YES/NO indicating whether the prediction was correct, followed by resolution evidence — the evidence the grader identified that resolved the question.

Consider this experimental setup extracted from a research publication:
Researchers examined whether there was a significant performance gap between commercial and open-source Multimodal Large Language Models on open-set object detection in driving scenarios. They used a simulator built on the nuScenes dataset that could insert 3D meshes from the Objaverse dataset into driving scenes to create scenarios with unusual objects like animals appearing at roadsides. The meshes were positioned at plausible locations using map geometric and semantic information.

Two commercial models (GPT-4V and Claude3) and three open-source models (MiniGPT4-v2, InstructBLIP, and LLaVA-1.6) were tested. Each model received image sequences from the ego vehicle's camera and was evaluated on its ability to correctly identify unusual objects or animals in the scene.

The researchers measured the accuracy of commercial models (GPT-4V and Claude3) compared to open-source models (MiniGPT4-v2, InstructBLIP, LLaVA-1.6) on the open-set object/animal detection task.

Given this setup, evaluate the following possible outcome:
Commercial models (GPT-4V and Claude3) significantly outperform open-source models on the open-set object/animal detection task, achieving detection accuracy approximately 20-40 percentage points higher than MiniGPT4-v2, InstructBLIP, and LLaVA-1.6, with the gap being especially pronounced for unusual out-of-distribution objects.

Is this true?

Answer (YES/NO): NO